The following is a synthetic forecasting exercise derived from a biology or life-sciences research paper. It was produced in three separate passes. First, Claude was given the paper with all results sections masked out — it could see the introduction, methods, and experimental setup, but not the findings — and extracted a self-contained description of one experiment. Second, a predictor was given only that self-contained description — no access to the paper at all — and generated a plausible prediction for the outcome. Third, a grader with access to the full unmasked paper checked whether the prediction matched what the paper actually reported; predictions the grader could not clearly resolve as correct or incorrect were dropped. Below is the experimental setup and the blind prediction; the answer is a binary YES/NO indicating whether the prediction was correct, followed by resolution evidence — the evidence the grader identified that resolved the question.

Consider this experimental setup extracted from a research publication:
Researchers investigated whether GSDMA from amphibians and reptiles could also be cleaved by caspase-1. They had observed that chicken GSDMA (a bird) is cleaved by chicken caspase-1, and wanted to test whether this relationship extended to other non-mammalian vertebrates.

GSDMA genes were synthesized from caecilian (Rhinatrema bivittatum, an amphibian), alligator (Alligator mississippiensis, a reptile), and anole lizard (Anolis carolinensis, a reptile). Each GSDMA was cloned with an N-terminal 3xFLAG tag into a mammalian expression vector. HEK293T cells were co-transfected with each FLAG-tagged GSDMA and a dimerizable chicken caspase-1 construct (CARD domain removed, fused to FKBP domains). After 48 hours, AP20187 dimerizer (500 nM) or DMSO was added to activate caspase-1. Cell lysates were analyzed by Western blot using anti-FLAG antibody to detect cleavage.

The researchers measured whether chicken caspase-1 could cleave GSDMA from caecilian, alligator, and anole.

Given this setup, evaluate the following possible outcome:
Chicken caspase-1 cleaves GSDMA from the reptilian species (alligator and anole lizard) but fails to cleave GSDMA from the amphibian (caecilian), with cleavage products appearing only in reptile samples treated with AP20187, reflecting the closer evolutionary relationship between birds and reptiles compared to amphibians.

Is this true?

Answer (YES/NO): NO